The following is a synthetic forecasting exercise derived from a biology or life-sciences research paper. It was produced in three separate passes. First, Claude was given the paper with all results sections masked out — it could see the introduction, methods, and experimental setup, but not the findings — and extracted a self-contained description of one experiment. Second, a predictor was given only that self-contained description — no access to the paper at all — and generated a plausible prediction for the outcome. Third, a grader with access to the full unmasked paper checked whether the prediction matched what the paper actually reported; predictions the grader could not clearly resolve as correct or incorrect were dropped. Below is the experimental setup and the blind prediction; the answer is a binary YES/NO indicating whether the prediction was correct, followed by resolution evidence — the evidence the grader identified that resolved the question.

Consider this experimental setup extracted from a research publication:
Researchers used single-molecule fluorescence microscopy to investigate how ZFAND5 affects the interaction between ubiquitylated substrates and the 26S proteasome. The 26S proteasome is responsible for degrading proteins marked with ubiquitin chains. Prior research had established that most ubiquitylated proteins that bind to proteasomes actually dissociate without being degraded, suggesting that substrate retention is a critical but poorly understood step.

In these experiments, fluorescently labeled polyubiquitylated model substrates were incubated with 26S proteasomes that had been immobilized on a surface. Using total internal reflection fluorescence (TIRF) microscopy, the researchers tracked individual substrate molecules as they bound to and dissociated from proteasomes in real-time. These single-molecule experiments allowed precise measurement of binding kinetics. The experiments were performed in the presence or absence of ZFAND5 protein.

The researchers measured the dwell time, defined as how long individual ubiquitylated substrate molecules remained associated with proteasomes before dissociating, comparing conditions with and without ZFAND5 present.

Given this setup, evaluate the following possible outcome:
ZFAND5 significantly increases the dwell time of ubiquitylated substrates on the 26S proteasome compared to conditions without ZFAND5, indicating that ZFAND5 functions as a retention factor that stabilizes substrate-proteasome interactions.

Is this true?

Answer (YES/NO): YES